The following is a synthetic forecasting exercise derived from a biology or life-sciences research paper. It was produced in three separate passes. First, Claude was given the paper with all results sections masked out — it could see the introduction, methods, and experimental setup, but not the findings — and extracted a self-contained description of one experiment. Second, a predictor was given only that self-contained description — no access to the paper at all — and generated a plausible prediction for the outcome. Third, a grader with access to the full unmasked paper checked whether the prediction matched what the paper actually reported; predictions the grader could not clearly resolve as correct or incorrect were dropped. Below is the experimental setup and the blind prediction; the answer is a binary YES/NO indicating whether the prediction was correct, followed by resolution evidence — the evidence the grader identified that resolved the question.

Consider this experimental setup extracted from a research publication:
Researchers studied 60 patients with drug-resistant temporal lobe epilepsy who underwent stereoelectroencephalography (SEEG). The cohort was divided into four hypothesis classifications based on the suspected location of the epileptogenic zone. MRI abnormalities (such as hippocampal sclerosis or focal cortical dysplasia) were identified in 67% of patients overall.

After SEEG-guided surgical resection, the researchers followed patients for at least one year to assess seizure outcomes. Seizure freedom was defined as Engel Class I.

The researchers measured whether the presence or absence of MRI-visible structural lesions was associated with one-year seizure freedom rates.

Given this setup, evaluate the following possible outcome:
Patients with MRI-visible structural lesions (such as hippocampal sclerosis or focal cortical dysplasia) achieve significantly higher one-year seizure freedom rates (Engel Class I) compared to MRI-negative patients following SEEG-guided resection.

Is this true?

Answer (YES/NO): NO